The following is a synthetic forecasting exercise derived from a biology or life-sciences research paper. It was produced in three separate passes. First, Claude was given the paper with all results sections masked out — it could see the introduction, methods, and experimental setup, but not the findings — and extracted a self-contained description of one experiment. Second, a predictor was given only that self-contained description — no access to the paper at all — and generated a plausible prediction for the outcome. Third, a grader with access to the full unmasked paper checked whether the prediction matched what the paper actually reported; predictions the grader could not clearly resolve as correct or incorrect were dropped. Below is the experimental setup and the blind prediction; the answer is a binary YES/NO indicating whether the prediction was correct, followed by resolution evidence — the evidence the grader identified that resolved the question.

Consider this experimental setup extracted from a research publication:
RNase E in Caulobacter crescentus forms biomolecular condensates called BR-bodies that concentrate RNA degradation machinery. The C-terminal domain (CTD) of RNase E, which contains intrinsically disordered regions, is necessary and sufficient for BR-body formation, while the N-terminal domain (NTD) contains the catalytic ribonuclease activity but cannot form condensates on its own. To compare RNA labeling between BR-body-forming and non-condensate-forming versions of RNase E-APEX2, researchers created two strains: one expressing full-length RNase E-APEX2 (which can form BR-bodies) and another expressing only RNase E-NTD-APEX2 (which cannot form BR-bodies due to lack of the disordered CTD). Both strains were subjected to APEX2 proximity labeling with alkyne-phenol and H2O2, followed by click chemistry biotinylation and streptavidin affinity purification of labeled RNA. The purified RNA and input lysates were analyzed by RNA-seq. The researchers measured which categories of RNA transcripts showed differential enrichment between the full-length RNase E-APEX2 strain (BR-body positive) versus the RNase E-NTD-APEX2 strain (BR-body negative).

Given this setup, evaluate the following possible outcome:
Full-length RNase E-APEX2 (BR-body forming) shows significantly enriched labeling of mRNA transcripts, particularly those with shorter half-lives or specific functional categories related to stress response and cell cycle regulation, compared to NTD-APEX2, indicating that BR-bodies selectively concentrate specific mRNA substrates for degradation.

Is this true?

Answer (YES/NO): NO